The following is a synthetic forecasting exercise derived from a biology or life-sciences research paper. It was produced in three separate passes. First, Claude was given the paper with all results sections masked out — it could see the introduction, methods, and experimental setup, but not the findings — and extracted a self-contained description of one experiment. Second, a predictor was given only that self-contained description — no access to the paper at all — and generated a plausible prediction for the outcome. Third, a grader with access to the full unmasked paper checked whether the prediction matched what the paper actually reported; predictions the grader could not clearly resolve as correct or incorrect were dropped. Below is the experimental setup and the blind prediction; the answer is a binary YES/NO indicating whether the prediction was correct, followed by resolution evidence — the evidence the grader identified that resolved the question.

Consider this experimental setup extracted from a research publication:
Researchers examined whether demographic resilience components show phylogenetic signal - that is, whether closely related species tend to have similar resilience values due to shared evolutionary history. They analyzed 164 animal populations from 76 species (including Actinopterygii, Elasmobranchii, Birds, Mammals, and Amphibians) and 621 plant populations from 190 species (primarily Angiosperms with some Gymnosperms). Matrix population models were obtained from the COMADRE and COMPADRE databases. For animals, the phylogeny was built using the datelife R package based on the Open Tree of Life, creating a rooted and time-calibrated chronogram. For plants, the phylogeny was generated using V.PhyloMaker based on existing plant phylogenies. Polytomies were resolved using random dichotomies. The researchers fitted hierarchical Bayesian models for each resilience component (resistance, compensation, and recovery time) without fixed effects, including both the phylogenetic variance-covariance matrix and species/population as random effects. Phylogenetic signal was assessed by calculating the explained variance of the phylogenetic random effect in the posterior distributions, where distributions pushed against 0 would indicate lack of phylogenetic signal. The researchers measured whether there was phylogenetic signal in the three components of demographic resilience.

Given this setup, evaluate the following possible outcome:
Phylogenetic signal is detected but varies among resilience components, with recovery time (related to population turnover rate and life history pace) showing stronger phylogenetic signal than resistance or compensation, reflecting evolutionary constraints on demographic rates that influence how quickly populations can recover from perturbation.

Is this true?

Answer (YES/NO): NO